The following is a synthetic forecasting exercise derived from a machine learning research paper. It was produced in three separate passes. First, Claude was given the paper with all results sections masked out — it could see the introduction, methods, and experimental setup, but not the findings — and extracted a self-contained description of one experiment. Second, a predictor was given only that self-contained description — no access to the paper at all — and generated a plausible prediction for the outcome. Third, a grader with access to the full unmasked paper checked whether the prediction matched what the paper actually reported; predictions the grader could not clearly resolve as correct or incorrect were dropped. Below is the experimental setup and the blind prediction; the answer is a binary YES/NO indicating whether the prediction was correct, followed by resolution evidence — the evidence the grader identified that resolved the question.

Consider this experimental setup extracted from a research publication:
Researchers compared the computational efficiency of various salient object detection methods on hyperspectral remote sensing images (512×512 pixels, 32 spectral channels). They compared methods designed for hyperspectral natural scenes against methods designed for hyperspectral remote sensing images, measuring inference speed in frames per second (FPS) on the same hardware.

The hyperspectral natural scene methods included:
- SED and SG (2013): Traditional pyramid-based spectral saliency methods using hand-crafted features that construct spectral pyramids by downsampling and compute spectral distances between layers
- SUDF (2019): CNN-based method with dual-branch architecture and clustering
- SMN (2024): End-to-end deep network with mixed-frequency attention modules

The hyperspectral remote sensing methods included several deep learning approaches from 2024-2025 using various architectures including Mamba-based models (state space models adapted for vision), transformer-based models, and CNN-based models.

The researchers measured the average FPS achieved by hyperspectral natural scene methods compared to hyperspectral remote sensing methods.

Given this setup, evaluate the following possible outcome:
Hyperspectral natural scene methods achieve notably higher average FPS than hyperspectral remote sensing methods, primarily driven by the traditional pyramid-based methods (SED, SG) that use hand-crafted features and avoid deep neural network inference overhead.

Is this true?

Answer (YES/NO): NO